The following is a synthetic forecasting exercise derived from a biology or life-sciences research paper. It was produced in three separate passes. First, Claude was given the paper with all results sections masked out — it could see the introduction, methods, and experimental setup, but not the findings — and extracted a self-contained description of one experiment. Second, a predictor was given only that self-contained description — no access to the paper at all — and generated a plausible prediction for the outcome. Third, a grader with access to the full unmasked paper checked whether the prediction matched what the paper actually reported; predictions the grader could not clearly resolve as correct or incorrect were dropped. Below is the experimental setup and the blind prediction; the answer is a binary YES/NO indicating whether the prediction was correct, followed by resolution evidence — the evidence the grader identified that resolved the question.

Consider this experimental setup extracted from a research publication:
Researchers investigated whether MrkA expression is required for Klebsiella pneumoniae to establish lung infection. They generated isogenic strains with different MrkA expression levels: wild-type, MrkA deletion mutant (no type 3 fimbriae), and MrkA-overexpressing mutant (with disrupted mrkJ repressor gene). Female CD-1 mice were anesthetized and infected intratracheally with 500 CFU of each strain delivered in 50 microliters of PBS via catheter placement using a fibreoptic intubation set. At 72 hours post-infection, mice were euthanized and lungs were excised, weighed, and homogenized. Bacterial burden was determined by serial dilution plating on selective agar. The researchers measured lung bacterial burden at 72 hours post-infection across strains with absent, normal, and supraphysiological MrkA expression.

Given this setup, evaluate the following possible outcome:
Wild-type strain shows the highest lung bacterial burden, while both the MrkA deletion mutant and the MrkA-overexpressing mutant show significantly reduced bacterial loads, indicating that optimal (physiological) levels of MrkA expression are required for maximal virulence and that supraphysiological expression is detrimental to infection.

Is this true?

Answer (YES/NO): NO